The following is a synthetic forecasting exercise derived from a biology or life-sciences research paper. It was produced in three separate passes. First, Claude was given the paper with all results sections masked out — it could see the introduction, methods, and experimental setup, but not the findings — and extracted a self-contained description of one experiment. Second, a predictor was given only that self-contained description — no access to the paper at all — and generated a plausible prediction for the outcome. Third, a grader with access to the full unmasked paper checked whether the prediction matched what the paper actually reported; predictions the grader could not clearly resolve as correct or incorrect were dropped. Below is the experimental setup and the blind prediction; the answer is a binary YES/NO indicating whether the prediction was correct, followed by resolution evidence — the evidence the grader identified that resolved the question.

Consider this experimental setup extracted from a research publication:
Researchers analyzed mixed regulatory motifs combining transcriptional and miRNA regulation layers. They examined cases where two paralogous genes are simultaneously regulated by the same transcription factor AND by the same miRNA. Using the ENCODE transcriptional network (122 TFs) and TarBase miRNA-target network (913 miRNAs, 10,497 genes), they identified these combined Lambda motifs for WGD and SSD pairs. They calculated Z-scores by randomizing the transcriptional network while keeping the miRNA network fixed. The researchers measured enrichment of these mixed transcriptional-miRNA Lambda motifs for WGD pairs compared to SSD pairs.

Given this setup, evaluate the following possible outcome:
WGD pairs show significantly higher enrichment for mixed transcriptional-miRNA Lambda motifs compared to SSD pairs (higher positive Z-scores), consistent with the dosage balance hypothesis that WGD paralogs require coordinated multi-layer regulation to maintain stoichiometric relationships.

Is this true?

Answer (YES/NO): NO